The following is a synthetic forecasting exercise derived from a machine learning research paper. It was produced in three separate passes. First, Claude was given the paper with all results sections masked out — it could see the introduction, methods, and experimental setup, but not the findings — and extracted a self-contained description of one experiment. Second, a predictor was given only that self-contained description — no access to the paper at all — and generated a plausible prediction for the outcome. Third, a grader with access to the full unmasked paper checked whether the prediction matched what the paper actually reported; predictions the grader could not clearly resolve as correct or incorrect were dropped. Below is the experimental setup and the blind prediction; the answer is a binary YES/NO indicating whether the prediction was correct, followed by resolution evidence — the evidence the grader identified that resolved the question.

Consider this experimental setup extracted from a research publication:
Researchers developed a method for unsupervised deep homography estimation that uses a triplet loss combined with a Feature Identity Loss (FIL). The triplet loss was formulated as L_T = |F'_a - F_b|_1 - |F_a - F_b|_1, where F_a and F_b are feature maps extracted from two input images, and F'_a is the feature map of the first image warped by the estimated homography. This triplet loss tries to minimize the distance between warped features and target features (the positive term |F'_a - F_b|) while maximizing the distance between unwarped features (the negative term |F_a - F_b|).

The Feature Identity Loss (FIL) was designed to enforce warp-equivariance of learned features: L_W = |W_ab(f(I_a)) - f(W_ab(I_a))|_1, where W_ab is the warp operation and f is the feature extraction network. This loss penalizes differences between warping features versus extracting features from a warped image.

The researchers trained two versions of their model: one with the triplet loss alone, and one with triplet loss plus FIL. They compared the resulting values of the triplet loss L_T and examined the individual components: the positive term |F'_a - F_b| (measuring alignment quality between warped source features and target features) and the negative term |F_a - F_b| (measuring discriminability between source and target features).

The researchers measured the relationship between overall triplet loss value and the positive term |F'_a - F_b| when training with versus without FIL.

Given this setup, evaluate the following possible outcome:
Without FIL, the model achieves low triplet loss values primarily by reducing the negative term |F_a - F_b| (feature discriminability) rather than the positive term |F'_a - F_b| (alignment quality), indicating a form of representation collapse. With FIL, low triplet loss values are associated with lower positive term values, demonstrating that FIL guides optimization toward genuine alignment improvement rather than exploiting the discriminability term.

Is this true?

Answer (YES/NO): NO